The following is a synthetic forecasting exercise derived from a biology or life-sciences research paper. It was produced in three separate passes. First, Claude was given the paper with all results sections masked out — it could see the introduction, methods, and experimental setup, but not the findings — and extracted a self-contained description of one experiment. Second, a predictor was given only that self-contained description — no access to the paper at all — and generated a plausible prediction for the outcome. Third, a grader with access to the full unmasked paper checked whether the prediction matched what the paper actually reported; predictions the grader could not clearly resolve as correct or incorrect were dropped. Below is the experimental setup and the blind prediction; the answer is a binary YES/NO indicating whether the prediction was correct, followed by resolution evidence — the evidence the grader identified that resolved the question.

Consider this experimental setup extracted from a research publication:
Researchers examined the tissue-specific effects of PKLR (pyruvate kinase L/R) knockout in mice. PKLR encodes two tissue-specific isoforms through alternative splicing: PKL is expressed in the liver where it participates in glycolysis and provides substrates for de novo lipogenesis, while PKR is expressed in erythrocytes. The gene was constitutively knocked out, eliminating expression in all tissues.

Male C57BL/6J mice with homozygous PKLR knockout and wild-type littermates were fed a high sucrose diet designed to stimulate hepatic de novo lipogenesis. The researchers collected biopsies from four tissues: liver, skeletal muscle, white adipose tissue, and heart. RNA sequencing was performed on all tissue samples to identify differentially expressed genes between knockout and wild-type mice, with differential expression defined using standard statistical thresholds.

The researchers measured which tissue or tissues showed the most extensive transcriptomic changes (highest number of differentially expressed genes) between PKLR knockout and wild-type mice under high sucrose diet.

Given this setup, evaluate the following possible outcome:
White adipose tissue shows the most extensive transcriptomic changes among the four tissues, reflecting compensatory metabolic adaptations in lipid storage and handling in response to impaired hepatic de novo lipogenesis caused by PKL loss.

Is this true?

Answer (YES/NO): YES